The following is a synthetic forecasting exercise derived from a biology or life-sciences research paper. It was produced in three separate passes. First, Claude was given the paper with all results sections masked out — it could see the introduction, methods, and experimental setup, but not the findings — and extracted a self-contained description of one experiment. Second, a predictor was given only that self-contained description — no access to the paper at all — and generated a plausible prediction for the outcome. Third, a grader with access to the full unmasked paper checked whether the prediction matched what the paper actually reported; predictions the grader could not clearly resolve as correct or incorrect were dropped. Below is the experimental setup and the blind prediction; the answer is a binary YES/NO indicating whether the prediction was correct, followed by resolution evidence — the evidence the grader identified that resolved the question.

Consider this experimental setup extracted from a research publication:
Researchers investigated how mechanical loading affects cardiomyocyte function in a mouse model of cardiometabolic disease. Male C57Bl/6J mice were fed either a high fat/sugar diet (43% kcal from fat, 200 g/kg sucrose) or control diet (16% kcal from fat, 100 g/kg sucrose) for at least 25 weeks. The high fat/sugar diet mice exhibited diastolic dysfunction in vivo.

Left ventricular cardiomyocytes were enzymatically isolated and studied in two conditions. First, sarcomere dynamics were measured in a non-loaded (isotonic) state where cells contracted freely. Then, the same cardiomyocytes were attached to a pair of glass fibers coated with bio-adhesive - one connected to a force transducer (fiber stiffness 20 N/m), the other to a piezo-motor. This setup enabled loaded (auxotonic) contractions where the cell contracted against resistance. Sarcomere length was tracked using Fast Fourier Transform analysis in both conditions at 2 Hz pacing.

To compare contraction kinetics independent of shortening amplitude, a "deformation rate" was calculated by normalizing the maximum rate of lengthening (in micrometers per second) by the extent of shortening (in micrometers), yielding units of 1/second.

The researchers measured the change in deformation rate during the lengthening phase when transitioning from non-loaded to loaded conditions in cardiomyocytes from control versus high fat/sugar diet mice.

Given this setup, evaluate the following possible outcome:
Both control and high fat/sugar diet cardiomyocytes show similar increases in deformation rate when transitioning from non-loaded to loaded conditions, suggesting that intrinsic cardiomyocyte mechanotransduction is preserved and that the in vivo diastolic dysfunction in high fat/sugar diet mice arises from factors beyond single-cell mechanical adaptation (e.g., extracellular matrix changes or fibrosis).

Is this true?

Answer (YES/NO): NO